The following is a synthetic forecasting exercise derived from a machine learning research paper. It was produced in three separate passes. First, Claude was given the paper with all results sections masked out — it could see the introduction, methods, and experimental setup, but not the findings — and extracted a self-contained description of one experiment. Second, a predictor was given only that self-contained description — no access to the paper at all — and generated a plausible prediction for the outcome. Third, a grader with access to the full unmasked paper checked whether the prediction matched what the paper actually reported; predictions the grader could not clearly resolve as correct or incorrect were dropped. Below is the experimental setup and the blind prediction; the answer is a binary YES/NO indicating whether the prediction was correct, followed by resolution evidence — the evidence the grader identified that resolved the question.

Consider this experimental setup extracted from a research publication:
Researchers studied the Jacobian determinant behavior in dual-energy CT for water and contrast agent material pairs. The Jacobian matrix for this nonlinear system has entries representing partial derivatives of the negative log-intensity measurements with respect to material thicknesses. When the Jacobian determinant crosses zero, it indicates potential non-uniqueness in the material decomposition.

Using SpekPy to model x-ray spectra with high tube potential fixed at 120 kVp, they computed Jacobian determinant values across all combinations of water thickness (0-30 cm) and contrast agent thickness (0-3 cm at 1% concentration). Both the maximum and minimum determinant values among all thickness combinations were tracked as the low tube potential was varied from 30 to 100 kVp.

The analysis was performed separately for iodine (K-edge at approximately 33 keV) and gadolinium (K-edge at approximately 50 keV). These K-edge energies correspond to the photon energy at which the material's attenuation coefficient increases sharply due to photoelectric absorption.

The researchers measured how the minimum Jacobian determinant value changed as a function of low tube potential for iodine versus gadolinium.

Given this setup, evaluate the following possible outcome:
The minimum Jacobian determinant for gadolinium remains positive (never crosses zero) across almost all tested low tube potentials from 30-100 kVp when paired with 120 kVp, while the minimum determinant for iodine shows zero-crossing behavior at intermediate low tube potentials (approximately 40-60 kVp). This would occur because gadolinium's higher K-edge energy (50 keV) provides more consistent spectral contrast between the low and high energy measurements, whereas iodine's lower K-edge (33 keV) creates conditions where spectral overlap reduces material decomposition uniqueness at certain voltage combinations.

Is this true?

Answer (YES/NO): NO